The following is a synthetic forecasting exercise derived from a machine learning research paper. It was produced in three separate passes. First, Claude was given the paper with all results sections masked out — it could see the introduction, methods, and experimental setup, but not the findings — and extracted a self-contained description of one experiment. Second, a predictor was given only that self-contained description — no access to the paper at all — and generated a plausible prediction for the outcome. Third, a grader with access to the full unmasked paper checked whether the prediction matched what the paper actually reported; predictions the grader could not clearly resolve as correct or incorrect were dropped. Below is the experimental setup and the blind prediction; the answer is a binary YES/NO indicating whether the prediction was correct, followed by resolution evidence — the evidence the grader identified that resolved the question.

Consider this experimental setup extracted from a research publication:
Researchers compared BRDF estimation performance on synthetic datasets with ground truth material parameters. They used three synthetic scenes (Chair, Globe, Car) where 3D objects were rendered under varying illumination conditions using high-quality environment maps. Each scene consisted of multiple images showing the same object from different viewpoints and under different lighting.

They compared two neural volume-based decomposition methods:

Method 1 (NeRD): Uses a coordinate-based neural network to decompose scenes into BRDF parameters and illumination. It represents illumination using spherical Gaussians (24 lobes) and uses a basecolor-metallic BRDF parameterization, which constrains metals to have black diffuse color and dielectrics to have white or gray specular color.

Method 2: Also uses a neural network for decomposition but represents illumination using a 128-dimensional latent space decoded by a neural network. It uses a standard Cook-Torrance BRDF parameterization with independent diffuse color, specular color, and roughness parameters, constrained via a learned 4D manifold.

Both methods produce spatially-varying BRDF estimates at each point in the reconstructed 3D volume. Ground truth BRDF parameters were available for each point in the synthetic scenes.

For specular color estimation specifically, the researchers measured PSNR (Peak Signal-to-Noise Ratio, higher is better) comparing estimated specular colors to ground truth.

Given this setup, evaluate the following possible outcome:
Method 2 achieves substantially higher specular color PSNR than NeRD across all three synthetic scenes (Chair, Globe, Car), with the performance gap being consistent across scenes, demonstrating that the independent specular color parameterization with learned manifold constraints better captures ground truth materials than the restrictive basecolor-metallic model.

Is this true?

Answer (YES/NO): NO